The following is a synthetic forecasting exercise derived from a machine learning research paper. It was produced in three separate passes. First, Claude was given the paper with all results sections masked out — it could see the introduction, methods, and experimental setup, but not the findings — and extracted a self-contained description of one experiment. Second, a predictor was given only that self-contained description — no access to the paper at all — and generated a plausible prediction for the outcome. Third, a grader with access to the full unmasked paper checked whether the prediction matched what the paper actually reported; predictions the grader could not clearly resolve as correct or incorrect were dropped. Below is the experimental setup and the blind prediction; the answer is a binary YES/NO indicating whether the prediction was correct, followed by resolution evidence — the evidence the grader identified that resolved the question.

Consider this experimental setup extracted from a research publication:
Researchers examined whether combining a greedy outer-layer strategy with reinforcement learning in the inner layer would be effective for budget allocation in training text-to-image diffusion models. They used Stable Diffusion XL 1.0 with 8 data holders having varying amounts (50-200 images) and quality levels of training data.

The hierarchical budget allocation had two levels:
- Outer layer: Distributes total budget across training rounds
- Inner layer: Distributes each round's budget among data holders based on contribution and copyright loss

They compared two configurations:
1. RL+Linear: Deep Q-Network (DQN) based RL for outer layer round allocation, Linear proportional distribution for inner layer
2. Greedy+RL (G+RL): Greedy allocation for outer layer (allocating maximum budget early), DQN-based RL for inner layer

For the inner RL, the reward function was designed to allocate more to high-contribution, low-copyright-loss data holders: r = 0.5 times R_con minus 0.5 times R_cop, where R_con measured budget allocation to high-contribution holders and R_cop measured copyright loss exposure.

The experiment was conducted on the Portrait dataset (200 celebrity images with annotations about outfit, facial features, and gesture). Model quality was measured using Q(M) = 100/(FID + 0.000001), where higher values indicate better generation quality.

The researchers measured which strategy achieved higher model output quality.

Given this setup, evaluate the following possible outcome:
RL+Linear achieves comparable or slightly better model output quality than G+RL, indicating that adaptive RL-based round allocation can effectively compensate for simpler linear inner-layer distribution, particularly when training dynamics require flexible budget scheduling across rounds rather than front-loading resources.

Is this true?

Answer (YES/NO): NO